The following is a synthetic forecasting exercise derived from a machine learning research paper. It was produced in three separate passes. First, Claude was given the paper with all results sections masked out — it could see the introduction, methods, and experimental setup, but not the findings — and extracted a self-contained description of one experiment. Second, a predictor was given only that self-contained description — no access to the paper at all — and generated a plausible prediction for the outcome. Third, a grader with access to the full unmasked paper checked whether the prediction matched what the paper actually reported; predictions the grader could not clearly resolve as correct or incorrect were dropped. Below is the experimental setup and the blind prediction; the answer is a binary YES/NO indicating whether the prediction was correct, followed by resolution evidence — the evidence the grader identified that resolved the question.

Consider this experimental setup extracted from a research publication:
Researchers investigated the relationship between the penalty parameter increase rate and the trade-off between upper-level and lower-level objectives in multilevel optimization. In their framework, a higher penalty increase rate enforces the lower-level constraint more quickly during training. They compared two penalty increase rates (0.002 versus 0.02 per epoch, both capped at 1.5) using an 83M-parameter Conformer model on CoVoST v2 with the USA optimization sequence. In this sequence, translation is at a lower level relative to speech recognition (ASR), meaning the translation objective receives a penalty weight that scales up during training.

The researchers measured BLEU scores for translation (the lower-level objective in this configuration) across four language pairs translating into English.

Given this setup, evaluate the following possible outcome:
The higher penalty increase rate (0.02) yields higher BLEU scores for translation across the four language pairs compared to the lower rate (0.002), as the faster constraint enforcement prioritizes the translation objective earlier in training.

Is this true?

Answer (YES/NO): YES